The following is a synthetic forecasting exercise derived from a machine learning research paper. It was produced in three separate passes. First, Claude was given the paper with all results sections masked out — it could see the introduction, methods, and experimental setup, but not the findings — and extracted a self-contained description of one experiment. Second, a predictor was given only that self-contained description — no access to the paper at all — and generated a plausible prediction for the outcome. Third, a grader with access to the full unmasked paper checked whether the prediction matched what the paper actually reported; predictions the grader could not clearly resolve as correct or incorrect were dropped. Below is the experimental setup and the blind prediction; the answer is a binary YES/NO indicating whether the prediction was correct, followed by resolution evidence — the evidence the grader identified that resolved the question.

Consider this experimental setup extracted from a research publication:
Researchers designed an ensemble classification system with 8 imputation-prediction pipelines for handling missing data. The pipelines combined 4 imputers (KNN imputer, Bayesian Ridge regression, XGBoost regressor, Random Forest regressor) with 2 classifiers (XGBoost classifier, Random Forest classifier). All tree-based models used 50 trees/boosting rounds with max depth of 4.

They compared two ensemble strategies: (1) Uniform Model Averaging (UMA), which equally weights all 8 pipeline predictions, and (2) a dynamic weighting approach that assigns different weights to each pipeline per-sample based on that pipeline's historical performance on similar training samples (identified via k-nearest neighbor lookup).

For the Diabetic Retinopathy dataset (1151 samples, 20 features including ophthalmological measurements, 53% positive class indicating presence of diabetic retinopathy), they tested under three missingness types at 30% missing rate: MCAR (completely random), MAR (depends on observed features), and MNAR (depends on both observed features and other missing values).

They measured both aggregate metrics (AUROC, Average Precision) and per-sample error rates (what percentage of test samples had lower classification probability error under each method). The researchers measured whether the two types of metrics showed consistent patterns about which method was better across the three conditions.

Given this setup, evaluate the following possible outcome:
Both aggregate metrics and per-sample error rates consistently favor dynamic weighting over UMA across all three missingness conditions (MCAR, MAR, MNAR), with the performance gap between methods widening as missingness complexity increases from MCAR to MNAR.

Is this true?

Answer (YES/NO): NO